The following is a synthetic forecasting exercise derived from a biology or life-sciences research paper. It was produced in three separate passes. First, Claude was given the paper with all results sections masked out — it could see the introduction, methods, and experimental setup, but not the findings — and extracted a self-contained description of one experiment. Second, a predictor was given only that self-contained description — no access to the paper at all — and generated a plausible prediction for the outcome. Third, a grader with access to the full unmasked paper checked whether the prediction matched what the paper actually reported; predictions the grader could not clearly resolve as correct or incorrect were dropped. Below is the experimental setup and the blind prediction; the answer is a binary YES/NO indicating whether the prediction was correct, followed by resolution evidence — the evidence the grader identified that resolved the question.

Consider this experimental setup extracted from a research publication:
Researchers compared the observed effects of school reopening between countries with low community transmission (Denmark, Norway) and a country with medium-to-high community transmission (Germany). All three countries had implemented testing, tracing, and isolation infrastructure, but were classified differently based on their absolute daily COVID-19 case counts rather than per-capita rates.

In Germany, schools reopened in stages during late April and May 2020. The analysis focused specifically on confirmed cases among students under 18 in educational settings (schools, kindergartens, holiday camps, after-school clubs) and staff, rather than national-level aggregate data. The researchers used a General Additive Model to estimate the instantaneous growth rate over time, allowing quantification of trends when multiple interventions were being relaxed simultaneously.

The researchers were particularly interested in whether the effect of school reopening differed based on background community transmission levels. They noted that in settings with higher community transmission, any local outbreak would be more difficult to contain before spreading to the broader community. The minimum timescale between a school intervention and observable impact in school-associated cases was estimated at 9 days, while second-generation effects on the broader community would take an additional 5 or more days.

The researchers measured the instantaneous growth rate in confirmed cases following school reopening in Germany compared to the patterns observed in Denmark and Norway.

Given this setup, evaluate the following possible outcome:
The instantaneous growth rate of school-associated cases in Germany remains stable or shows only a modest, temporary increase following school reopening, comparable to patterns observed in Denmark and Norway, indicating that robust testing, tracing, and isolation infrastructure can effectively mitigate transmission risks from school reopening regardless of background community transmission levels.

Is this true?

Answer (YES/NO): NO